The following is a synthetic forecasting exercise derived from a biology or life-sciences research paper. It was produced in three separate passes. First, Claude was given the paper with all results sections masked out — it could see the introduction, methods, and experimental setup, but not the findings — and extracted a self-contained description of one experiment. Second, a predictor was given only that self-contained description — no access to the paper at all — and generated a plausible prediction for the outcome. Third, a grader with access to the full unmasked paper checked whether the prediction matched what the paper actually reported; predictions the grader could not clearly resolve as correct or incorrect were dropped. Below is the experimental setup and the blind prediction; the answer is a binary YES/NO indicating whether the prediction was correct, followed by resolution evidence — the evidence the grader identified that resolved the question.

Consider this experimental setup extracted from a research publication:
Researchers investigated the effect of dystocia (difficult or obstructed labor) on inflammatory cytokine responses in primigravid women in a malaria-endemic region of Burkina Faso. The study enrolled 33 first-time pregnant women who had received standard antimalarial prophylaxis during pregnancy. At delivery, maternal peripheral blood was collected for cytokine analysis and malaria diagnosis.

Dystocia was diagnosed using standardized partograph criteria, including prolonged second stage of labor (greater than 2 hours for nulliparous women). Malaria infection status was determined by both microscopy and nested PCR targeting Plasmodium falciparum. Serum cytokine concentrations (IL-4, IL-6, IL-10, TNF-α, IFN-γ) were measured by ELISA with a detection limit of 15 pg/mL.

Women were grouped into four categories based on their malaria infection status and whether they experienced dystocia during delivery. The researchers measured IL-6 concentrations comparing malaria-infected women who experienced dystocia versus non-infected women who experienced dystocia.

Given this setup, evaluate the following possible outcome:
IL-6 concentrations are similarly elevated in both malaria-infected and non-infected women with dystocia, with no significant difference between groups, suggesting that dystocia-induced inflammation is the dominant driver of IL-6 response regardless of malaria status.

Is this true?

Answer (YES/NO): NO